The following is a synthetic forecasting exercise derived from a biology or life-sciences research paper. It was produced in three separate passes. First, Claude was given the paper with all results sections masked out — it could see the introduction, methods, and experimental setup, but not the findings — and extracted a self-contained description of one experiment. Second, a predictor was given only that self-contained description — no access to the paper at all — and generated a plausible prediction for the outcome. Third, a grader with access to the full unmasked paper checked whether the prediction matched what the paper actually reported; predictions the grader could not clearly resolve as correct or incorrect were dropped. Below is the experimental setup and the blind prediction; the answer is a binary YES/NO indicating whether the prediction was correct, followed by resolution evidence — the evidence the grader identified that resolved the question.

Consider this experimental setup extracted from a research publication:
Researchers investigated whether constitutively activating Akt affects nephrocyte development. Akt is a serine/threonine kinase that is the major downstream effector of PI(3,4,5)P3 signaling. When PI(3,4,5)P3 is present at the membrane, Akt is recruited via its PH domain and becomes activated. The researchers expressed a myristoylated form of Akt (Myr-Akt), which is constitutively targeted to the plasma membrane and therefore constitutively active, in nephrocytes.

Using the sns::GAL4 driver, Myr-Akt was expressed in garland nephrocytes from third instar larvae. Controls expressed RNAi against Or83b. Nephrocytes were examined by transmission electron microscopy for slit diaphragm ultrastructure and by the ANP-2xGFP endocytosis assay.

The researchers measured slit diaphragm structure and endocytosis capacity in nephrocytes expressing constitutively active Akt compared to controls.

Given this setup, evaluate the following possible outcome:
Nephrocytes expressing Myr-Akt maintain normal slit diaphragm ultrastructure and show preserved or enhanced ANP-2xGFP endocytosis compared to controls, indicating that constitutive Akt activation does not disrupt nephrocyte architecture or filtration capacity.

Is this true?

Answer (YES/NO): NO